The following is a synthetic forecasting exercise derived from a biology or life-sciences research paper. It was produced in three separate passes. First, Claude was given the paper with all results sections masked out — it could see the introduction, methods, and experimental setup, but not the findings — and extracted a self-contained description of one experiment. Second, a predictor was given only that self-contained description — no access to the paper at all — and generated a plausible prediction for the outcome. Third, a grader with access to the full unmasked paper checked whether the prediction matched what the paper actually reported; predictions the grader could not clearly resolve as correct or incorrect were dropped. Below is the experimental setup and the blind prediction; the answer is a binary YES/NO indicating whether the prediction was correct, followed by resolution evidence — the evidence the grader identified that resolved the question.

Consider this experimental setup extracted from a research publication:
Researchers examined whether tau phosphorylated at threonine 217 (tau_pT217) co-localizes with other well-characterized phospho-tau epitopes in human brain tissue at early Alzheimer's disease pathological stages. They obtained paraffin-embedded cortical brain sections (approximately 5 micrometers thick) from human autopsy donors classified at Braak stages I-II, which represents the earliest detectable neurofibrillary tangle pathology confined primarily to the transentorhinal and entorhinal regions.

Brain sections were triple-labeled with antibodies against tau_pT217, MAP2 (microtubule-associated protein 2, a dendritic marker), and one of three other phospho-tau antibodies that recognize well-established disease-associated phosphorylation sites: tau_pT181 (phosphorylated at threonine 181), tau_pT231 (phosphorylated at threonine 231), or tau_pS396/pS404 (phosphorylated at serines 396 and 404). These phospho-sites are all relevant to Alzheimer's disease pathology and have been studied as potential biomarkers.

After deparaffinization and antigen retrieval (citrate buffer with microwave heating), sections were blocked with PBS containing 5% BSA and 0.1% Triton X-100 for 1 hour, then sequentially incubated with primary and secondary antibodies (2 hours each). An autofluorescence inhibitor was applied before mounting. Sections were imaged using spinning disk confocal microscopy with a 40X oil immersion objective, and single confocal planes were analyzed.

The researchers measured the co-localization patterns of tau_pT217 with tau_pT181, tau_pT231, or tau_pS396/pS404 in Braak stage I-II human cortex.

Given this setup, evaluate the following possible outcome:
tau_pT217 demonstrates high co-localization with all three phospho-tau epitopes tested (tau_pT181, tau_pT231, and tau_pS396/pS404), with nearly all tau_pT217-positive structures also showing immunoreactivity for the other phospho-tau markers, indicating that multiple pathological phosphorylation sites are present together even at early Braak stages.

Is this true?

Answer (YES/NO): NO